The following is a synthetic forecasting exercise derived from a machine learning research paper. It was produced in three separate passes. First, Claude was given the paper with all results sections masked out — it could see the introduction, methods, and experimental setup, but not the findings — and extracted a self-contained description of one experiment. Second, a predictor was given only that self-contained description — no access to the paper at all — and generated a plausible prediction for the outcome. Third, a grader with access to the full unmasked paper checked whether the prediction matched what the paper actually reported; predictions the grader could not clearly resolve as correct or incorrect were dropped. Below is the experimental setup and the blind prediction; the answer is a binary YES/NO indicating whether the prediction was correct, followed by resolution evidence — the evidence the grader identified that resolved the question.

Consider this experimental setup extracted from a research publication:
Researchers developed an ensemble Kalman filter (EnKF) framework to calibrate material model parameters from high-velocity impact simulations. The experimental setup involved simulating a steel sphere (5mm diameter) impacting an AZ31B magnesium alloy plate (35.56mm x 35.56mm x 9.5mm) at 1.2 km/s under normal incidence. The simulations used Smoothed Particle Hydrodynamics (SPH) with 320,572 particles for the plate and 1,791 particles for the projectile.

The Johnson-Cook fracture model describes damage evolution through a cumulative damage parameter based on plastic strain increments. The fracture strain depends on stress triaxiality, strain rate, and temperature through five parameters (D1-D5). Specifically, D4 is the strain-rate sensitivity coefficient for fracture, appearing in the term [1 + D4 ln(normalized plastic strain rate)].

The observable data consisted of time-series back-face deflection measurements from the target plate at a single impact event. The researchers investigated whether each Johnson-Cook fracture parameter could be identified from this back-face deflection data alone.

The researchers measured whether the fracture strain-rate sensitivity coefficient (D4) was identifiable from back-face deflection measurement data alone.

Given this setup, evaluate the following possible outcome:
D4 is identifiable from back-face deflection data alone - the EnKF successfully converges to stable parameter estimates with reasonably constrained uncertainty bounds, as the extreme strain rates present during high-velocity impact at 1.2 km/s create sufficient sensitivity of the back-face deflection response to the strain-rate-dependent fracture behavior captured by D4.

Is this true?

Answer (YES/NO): NO